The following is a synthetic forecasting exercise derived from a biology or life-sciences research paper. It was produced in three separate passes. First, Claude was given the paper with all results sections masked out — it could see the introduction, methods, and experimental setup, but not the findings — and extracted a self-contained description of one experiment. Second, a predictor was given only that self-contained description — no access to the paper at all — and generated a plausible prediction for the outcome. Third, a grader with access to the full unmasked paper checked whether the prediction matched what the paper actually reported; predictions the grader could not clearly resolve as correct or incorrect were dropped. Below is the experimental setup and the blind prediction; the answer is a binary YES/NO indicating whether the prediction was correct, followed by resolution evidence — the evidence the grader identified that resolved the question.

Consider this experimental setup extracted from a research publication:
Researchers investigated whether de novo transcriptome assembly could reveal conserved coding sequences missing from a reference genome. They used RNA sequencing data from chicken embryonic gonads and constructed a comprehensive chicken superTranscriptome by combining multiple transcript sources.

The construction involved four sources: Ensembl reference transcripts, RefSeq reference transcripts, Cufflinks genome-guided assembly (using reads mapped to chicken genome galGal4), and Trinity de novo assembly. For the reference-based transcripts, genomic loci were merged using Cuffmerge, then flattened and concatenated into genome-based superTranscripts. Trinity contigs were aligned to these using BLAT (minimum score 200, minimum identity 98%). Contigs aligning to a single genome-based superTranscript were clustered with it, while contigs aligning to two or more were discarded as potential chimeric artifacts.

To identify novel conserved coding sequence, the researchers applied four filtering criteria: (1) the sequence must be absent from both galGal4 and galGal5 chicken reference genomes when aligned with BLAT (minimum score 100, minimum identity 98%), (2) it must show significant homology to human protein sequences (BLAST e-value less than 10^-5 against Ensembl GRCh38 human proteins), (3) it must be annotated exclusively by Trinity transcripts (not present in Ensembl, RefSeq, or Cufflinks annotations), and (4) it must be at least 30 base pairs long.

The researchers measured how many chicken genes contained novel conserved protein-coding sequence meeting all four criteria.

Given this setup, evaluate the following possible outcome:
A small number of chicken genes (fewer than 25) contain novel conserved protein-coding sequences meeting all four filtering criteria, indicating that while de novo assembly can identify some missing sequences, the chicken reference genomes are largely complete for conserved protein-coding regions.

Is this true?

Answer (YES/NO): NO